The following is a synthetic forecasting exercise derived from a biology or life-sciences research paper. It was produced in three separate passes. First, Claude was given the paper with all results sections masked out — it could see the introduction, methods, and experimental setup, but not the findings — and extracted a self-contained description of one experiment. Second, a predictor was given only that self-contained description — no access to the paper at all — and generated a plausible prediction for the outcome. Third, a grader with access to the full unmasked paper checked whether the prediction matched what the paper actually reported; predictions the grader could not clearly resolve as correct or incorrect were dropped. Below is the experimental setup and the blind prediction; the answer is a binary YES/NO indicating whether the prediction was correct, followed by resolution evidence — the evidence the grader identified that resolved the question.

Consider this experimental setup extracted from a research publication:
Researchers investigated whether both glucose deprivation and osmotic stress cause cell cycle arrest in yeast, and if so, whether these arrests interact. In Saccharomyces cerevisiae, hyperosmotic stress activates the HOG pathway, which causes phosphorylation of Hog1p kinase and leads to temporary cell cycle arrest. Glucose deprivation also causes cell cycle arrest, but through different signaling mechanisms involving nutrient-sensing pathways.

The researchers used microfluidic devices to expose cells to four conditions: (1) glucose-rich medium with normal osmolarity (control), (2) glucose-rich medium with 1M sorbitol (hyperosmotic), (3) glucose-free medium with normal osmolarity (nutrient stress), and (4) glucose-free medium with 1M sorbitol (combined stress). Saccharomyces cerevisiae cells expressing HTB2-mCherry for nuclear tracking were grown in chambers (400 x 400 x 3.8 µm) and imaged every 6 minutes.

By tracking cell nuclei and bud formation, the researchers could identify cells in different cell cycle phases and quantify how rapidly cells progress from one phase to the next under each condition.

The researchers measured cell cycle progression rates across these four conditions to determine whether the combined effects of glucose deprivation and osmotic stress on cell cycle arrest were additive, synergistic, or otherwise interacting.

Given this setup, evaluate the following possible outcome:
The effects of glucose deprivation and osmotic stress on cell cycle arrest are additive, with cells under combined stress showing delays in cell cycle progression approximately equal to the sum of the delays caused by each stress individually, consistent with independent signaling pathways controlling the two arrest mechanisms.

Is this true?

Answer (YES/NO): NO